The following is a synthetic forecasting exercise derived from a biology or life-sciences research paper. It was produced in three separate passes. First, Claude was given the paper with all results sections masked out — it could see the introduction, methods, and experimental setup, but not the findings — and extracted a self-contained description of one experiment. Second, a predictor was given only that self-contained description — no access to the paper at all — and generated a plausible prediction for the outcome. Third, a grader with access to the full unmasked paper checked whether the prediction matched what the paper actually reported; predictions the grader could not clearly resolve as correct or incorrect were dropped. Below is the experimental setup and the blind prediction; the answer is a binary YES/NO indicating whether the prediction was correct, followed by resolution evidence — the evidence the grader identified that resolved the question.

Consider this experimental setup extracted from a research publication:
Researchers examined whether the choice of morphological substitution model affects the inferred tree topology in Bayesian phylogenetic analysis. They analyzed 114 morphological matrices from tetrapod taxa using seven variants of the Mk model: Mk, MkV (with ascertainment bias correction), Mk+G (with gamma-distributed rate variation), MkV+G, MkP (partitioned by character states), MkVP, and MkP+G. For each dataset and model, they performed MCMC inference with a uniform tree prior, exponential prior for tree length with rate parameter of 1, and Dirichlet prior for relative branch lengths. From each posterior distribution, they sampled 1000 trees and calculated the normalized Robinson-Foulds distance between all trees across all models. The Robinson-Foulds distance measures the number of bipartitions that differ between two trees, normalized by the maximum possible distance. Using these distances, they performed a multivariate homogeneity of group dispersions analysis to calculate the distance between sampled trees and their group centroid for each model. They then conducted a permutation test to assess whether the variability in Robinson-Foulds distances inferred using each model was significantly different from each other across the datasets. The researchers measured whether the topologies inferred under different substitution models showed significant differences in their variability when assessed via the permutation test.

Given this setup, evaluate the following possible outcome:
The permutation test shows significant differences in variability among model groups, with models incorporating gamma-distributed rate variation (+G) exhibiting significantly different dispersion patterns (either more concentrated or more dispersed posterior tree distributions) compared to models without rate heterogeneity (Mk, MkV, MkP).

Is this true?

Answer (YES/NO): NO